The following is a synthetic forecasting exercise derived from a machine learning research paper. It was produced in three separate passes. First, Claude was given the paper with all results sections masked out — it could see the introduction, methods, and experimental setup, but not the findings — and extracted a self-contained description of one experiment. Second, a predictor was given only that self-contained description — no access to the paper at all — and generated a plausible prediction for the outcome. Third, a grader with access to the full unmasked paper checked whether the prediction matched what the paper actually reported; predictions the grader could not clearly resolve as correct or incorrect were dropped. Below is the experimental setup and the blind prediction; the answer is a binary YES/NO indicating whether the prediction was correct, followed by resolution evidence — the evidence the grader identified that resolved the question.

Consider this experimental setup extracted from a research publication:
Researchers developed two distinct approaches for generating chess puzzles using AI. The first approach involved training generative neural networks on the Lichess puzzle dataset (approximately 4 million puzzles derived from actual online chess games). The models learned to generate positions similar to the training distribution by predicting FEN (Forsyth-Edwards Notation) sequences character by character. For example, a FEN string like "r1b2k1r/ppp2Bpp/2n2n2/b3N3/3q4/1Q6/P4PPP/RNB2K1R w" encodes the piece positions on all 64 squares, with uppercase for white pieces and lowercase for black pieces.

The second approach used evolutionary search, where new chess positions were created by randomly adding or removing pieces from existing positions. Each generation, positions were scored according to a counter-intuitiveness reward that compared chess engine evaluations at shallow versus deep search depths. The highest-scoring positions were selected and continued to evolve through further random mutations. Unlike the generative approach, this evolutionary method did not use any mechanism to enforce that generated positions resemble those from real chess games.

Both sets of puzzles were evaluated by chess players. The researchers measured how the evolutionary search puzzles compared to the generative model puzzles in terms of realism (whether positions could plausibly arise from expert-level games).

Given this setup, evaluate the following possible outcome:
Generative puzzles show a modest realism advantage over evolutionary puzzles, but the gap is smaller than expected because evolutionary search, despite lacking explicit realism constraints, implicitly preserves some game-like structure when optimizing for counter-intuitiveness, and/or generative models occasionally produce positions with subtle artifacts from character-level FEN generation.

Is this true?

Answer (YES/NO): NO